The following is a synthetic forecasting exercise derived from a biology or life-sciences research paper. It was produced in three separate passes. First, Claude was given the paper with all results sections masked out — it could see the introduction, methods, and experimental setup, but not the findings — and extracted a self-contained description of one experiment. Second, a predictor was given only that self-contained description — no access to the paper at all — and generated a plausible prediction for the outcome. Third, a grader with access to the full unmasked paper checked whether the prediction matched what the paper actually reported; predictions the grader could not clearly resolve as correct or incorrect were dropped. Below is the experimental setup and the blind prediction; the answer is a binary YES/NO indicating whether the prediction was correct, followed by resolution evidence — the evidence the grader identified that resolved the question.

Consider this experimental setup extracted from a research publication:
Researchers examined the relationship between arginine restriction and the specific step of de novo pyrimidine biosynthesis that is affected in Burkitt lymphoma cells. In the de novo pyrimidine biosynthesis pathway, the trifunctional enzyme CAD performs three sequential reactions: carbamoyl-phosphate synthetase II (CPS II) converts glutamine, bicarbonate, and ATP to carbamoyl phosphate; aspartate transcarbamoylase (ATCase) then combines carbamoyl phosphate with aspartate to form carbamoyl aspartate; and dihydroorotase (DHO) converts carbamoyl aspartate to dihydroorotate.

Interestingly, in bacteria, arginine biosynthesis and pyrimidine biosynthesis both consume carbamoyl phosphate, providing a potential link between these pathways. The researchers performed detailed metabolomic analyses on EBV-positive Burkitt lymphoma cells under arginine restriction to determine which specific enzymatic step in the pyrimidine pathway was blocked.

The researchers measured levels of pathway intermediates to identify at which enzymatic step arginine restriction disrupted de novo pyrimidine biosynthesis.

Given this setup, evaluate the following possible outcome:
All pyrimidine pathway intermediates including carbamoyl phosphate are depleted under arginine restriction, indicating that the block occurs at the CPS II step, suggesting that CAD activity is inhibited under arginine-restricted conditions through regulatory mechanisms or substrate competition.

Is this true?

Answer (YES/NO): NO